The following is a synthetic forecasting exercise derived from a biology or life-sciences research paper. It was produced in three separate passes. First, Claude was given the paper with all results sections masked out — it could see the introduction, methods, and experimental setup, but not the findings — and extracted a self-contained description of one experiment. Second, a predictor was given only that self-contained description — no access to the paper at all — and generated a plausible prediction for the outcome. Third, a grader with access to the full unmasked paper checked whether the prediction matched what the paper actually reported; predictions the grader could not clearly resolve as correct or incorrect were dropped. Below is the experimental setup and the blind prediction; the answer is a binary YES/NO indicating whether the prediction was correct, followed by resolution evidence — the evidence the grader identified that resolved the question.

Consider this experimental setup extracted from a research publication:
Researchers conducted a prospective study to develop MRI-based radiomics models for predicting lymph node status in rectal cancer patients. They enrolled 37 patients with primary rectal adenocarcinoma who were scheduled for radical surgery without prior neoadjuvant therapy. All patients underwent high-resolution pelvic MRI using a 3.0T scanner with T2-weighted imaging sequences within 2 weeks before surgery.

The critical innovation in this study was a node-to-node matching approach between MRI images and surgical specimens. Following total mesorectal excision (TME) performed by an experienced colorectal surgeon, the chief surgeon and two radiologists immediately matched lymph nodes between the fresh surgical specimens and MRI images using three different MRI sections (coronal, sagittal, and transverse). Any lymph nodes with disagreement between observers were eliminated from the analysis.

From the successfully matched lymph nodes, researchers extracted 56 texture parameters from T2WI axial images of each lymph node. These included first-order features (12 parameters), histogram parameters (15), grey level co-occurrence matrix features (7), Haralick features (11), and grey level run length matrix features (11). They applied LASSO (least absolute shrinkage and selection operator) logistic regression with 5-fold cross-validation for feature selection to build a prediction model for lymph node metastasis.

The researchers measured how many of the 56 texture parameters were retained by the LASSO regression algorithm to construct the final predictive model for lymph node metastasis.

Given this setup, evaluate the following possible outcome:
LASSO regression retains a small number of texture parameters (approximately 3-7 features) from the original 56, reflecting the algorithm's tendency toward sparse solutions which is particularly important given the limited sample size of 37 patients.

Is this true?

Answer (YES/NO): YES